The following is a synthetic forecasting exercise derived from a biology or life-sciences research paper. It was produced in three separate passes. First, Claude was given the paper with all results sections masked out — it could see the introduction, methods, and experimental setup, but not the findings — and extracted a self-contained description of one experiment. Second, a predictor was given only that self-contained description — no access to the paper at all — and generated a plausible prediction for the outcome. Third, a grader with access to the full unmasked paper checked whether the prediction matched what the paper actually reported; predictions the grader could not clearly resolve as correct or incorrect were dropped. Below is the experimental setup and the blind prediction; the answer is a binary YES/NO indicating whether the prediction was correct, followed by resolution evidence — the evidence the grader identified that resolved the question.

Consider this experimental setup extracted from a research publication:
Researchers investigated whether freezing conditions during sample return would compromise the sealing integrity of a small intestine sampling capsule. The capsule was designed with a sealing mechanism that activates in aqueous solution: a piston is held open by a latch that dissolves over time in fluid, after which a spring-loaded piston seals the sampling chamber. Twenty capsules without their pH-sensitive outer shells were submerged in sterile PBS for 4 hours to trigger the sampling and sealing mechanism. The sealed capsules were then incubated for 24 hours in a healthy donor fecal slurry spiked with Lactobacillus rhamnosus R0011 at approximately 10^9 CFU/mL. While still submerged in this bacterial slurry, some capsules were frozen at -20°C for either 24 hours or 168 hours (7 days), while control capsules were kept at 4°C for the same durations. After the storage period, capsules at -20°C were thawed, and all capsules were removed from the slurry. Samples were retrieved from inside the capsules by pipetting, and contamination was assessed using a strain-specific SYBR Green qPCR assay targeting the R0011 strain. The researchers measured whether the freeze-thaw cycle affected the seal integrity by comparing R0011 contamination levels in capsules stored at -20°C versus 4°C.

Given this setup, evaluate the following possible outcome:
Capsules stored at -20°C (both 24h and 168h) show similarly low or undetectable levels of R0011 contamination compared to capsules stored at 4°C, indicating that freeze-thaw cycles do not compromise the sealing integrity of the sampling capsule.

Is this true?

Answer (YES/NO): YES